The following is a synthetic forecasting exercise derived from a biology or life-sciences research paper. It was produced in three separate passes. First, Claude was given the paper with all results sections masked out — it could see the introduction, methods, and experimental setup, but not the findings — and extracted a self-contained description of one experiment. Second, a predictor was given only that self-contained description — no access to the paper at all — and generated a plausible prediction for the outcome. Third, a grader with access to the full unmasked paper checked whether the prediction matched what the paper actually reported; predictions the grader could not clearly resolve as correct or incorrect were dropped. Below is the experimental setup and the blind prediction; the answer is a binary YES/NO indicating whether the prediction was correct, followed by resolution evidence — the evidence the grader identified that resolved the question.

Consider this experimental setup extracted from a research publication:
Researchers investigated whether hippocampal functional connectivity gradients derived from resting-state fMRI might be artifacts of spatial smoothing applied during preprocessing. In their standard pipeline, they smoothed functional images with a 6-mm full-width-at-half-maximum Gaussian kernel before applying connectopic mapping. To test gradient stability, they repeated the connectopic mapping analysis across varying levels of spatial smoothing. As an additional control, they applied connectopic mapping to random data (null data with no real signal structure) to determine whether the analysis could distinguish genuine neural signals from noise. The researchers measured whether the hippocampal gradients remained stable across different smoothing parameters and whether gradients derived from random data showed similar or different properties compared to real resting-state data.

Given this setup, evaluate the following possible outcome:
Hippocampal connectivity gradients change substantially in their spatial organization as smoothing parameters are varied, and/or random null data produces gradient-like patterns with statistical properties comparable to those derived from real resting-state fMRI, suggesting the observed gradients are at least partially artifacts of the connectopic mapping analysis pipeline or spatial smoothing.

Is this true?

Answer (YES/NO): NO